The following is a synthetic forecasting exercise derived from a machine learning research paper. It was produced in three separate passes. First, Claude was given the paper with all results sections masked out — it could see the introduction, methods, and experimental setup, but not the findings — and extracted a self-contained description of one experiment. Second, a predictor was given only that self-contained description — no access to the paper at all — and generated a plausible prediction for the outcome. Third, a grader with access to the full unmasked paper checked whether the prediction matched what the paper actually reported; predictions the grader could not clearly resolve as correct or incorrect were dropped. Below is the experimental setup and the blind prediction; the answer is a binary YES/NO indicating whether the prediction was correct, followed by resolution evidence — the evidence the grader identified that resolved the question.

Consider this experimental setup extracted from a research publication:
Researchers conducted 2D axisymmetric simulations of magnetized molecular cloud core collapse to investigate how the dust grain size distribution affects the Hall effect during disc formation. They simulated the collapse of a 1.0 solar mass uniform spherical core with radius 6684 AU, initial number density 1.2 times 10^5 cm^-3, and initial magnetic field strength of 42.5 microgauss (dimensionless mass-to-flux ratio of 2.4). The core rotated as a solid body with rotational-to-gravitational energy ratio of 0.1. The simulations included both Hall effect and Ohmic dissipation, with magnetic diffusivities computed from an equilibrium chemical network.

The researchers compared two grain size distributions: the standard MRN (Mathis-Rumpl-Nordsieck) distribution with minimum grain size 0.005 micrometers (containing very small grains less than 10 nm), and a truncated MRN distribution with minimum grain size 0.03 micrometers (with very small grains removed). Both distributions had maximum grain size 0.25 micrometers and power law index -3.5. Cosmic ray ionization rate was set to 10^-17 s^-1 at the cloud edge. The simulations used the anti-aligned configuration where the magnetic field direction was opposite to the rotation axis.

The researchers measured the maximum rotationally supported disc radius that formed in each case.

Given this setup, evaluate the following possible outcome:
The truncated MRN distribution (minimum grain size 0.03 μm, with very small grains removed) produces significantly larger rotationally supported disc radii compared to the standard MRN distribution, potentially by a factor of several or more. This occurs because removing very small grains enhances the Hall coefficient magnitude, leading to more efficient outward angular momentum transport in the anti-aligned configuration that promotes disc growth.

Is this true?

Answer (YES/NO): YES